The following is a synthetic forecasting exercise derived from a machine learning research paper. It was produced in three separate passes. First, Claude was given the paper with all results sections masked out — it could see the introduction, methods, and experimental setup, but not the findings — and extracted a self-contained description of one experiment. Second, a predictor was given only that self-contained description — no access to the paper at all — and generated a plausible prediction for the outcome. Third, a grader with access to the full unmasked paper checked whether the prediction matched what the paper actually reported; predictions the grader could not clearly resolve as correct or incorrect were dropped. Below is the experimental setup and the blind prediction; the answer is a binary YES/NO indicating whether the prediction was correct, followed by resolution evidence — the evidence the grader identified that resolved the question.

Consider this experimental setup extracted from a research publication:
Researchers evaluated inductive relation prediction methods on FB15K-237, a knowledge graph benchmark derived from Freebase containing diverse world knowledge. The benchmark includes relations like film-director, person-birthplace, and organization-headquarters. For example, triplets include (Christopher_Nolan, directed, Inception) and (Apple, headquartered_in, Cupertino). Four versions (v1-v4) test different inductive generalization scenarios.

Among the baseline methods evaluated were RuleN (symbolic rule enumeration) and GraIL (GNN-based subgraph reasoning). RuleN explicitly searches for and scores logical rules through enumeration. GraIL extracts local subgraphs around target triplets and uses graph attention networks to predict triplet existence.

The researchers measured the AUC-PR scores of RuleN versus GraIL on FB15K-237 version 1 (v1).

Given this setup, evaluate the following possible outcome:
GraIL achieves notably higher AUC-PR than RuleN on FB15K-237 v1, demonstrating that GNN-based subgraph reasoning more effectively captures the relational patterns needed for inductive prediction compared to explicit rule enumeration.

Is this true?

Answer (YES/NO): YES